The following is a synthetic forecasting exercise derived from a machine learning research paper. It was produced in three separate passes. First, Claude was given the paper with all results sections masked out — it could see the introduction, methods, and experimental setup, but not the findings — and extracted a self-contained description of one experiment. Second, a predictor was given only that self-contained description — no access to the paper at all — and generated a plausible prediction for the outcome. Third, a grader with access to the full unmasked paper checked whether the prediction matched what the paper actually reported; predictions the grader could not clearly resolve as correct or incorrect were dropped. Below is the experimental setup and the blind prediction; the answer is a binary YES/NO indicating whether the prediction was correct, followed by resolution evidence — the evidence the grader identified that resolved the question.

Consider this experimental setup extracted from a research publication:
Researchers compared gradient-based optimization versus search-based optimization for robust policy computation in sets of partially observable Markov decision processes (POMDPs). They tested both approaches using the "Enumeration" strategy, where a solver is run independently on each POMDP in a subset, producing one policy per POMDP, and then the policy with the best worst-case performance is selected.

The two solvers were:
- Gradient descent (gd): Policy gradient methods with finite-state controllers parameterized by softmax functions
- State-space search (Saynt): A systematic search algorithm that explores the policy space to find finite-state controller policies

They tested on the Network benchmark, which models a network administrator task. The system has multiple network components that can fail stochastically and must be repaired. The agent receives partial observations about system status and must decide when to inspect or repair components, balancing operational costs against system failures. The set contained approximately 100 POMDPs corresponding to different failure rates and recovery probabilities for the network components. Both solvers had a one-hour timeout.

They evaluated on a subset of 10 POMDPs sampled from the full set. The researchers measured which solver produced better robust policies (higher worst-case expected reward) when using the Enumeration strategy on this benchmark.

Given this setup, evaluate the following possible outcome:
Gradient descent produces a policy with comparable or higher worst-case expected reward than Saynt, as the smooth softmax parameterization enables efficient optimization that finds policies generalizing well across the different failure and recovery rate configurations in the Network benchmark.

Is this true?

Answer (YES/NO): NO